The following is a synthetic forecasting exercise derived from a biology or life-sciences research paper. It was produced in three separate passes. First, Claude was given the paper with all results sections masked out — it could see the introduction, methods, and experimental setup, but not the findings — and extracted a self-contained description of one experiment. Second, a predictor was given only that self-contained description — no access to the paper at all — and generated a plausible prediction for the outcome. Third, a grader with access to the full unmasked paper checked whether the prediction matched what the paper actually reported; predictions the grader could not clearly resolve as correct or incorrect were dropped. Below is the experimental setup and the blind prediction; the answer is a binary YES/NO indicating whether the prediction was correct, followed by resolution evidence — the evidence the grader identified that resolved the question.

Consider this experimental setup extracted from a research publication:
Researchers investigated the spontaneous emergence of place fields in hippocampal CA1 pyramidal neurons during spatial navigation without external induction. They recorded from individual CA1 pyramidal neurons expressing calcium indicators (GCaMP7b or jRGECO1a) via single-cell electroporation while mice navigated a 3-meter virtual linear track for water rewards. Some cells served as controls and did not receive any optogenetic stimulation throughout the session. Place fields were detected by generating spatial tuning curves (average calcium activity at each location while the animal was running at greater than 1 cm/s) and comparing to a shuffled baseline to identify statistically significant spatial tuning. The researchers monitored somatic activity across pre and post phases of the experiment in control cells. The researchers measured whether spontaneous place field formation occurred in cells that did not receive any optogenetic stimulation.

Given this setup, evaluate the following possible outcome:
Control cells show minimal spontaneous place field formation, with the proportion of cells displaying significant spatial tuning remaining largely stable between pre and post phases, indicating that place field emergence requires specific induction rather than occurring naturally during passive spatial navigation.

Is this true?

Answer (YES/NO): NO